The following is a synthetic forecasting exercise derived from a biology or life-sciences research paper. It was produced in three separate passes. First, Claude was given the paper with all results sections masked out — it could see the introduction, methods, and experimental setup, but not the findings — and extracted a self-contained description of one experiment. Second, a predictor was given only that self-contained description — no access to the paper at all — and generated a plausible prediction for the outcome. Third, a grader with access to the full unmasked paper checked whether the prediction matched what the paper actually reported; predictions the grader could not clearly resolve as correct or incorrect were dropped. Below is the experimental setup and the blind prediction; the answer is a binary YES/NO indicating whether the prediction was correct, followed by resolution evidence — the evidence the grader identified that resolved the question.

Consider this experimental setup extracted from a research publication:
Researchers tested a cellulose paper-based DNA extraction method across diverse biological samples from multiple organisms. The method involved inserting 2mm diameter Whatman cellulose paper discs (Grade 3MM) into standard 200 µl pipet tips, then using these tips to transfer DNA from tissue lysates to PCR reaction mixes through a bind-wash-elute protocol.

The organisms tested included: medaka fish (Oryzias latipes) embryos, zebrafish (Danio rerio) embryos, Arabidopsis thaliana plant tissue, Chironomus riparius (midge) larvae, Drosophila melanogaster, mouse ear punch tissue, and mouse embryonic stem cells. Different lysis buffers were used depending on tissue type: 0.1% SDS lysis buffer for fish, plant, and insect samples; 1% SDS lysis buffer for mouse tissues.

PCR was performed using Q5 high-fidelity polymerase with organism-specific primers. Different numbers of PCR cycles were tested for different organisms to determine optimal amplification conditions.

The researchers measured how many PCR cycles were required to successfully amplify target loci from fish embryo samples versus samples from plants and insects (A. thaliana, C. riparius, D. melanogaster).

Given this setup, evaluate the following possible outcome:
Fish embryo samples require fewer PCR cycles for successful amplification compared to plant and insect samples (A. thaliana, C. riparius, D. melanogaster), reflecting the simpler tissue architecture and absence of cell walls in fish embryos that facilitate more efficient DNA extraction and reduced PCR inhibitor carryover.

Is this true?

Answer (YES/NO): YES